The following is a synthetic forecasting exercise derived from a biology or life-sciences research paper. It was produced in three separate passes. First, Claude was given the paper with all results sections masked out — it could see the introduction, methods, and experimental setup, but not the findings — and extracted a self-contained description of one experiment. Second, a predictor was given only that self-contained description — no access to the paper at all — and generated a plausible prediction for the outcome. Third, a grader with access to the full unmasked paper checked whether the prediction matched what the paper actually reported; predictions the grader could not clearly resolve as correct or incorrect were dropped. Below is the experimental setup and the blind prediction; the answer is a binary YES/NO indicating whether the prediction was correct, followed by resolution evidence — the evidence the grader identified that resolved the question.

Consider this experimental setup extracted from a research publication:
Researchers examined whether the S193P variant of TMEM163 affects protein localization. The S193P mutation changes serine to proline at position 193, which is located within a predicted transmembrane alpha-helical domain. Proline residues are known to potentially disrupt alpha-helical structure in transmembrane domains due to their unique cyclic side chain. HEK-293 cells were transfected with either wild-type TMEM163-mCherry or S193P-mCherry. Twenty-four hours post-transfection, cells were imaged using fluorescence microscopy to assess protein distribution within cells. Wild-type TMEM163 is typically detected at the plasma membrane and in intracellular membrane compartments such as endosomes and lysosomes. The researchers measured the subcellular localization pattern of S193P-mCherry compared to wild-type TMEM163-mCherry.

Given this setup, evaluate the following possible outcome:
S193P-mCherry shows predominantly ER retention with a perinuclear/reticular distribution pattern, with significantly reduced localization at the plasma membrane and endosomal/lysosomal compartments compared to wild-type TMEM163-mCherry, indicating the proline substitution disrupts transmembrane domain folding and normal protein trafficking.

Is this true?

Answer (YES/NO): NO